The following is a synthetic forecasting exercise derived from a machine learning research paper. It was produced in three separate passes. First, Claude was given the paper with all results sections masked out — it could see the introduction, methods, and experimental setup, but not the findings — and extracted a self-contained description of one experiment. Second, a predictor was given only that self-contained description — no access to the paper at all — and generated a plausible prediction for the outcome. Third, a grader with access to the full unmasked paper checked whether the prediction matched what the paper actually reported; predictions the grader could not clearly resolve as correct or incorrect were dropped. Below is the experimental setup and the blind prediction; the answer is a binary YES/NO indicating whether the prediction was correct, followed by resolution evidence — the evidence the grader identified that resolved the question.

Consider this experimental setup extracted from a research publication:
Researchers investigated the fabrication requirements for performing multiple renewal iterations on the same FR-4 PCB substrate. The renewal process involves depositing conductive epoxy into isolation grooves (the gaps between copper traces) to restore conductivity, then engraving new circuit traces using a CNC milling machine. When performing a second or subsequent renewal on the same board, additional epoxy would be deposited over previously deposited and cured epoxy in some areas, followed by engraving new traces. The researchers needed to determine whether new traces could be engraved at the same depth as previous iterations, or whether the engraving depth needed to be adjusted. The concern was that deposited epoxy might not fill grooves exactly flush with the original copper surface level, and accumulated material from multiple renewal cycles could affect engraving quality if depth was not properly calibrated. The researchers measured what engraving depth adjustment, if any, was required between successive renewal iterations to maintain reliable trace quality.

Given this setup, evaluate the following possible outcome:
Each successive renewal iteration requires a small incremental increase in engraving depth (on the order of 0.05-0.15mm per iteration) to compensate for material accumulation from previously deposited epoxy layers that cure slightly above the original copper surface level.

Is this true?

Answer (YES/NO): YES